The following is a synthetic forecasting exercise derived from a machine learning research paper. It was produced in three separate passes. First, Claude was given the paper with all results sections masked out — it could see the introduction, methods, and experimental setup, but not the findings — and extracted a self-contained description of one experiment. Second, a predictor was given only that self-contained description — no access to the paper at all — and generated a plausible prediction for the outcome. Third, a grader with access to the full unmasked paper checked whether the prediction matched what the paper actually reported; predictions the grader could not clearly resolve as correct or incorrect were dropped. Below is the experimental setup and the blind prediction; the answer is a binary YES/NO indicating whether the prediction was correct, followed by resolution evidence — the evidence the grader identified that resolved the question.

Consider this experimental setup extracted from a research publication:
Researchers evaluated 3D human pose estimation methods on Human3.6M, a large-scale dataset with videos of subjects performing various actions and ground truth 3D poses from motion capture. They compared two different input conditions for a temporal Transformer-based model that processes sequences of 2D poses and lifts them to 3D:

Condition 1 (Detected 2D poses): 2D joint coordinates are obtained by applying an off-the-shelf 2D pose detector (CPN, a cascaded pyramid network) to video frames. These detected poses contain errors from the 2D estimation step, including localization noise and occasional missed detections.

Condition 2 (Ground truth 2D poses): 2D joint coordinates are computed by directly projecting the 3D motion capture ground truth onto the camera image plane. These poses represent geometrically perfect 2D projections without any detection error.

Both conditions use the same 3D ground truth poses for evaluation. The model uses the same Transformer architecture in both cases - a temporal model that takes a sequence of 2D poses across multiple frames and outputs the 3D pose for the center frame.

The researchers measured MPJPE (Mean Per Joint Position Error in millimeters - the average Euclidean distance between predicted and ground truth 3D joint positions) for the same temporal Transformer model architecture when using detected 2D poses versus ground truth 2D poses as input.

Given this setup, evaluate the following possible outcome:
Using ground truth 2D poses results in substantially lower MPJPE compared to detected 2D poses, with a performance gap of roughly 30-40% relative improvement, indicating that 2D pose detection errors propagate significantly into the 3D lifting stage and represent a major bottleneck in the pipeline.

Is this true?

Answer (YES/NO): NO